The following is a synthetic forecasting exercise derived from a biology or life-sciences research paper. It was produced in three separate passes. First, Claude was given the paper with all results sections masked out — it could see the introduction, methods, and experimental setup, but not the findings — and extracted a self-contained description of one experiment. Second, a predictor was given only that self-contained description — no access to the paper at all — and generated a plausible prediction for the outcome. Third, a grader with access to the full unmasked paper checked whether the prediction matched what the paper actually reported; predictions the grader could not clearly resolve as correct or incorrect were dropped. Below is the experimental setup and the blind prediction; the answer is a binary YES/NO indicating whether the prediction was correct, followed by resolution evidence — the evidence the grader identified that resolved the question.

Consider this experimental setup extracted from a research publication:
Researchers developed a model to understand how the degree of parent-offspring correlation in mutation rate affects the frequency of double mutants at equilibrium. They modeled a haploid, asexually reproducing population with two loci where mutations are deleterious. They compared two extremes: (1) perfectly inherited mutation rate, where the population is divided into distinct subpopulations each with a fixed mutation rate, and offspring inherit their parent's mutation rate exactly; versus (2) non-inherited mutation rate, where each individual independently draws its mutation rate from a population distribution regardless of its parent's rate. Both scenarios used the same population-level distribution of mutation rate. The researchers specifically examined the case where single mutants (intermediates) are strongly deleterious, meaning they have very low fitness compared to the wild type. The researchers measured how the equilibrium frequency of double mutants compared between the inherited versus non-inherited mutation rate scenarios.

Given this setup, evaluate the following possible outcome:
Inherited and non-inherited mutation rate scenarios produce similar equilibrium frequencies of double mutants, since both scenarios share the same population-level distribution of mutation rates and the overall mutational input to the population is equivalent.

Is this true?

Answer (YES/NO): YES